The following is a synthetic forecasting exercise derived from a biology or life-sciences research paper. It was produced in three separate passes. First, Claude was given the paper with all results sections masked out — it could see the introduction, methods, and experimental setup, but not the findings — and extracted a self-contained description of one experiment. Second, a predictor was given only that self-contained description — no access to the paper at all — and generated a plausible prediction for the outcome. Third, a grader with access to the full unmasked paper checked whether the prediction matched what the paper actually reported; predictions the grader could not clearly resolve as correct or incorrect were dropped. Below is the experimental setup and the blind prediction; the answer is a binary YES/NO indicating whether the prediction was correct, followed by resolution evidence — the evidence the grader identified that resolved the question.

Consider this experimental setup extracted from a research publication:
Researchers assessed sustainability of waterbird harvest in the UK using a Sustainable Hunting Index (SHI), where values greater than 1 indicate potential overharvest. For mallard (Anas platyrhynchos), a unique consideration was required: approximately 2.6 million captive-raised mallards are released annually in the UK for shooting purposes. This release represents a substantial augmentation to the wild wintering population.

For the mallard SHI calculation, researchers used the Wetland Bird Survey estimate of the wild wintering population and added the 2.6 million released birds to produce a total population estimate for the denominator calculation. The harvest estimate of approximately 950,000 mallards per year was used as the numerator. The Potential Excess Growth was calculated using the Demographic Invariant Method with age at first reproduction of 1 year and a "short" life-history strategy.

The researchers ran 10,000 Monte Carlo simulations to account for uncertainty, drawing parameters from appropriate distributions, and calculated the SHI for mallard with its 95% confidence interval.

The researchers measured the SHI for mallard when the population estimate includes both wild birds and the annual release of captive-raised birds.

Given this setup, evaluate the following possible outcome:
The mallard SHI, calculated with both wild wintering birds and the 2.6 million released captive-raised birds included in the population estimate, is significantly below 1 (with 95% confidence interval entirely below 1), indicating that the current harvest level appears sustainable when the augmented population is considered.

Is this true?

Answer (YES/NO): YES